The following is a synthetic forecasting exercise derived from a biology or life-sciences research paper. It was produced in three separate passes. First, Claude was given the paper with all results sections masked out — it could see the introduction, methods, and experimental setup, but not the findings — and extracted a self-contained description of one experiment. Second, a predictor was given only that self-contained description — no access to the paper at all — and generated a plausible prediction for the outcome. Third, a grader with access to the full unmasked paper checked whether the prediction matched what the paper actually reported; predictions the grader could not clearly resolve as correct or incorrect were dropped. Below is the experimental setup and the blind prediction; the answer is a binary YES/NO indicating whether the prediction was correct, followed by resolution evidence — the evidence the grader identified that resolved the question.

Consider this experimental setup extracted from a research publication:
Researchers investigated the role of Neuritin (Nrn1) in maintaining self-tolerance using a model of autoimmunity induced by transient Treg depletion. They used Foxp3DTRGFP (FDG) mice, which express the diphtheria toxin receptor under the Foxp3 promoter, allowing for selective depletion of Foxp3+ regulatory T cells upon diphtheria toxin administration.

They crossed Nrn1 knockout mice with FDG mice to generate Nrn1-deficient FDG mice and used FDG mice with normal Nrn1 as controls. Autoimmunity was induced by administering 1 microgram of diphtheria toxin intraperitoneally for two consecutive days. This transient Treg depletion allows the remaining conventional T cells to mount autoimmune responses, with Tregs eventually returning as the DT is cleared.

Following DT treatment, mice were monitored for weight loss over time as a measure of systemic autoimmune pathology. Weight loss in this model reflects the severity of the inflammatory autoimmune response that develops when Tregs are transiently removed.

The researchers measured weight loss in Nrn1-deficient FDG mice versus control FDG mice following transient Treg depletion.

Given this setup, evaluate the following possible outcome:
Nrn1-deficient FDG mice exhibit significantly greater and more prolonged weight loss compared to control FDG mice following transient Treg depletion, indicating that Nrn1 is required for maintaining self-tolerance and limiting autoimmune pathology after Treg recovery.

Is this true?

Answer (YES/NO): YES